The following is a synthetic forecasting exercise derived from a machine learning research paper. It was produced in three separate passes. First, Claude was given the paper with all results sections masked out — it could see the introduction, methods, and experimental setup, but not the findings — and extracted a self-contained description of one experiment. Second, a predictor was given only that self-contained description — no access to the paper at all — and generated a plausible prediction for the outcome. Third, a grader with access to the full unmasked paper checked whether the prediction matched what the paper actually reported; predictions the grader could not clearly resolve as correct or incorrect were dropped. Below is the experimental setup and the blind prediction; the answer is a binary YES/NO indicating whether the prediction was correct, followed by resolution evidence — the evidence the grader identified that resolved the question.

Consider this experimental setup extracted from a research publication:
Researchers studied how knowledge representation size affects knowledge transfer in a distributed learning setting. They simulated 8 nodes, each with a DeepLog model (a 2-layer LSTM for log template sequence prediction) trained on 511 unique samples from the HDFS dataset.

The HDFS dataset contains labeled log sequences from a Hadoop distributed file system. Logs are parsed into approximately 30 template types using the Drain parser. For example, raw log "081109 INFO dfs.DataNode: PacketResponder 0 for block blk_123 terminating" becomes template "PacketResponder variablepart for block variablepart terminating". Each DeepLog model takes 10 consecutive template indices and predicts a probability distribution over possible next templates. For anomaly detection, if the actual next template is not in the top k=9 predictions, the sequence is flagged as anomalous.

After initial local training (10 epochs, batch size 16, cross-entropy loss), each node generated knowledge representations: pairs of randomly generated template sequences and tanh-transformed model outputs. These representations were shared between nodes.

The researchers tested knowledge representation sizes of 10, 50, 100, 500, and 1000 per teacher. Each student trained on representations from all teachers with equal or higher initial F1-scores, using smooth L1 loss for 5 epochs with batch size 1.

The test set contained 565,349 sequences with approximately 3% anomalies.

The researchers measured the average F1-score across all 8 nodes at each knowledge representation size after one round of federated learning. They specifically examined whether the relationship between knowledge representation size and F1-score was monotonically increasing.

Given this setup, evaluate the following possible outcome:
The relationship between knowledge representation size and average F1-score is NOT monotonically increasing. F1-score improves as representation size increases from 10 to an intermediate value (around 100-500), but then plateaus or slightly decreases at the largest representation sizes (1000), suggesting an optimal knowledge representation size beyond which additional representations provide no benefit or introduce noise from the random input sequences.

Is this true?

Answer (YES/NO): NO